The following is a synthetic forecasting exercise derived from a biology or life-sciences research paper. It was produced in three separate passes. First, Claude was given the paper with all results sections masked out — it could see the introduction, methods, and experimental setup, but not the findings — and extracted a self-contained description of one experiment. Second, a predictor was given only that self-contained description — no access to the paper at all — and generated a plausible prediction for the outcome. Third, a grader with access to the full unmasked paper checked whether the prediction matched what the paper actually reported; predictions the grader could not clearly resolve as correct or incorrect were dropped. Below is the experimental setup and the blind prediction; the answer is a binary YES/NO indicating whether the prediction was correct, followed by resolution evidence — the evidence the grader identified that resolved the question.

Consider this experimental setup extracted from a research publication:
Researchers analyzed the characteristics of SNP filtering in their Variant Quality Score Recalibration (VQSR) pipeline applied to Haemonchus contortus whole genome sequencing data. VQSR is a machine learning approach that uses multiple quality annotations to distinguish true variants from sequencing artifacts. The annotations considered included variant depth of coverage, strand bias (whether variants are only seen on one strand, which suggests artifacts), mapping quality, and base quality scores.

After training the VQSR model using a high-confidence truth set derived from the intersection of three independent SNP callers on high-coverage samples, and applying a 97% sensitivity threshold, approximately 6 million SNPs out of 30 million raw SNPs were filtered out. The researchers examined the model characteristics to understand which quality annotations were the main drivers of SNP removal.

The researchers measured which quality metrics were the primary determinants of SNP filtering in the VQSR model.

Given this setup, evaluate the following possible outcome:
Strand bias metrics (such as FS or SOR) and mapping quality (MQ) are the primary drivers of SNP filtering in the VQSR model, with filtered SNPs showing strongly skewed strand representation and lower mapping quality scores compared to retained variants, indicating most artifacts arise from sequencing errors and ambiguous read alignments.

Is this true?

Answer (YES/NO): NO